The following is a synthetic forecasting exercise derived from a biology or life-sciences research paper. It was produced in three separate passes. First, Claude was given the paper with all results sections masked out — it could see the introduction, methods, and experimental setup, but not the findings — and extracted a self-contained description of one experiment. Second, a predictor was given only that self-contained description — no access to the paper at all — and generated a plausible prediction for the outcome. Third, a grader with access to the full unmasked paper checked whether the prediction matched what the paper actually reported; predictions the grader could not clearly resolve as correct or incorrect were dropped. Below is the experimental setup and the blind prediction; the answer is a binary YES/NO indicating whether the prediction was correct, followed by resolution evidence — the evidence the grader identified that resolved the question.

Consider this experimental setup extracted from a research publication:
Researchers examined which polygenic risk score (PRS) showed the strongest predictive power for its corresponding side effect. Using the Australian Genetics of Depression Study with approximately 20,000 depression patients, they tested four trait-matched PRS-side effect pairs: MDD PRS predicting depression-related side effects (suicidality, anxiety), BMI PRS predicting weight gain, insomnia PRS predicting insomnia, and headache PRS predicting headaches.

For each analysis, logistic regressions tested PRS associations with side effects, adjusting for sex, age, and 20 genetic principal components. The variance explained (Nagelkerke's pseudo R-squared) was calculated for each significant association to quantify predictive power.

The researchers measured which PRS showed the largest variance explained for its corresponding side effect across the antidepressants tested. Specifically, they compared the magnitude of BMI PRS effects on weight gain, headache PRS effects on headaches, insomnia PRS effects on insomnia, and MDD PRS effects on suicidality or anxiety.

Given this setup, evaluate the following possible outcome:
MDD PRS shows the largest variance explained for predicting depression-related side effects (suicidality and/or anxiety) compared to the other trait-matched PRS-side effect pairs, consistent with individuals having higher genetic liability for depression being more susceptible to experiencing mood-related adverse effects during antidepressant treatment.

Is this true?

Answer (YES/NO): NO